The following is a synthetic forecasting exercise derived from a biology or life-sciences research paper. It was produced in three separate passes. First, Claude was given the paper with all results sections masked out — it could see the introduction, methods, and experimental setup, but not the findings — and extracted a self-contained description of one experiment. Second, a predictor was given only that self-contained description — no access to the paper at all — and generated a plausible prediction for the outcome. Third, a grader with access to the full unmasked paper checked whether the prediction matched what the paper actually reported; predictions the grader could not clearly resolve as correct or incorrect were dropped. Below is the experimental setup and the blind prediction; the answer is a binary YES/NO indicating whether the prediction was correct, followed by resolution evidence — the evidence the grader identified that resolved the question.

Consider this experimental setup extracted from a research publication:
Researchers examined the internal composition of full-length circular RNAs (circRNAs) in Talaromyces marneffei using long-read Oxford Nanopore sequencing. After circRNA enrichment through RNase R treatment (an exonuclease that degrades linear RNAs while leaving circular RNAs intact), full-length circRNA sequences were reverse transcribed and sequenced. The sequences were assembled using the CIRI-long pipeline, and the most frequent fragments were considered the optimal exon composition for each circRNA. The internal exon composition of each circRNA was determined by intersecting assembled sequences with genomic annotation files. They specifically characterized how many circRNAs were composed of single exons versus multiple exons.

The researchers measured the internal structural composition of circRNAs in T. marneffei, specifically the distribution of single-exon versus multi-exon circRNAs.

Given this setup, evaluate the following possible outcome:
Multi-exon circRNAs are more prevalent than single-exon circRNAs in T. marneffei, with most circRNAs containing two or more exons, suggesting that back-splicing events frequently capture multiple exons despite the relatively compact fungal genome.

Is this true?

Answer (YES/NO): NO